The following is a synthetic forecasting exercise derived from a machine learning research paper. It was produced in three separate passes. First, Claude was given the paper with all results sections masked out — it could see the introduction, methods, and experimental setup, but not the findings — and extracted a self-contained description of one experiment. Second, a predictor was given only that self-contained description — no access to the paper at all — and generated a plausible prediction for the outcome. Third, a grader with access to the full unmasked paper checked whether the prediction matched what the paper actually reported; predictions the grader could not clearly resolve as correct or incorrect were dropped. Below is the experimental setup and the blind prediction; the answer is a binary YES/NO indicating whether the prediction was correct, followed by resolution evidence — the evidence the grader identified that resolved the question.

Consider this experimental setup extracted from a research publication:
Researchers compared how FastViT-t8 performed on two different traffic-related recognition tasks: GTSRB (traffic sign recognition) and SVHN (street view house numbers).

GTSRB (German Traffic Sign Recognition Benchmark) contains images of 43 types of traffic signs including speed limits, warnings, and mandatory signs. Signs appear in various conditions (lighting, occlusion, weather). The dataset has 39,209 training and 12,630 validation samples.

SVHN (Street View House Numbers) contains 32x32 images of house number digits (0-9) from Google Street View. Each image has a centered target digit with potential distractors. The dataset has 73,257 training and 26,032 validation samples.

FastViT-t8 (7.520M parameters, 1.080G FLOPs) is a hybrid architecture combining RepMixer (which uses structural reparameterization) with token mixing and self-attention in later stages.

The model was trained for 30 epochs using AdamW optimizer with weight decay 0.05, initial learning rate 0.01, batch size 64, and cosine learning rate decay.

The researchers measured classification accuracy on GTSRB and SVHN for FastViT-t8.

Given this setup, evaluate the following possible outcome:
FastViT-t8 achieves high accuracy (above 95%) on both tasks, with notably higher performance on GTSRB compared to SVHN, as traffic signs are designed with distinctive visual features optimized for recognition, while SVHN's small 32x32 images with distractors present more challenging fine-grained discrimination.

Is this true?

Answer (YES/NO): NO